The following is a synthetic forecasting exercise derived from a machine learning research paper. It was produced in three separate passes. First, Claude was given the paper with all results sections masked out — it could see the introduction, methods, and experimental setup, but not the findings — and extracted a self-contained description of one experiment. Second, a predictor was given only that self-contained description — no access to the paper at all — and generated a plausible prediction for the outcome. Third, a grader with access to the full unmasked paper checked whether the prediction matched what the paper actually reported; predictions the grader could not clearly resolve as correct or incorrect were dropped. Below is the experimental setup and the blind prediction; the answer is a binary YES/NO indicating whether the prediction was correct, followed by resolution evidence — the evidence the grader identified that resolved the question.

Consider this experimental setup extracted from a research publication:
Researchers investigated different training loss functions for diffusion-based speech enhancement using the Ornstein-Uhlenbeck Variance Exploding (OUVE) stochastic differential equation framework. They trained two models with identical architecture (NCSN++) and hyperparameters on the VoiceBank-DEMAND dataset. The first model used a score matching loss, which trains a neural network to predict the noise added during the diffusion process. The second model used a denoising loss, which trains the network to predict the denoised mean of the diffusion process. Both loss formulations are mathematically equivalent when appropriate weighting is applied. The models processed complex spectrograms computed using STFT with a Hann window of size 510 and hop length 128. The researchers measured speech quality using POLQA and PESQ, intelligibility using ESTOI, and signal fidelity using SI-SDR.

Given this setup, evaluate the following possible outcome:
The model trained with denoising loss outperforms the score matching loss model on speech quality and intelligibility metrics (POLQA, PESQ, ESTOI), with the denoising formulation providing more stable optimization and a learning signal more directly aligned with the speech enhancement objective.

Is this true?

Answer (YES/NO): NO